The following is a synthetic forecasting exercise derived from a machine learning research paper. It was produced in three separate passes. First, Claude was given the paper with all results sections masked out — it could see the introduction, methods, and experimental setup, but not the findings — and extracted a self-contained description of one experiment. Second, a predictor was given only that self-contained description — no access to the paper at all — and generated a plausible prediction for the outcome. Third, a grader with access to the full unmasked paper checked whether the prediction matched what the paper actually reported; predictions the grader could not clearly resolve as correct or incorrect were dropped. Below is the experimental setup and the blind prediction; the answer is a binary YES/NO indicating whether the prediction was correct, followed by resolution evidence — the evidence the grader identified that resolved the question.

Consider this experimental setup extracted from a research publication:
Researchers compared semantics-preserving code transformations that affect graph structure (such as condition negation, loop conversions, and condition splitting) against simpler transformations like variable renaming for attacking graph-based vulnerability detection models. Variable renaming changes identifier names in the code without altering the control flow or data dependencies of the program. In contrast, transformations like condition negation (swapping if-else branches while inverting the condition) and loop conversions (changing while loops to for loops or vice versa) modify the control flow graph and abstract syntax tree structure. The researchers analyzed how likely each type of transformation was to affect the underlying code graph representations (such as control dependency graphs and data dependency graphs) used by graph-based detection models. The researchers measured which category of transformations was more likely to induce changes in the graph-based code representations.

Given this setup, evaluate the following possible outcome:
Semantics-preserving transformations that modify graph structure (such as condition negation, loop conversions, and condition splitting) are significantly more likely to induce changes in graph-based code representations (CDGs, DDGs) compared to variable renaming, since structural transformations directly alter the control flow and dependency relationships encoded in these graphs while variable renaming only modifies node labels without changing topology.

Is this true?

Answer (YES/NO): YES